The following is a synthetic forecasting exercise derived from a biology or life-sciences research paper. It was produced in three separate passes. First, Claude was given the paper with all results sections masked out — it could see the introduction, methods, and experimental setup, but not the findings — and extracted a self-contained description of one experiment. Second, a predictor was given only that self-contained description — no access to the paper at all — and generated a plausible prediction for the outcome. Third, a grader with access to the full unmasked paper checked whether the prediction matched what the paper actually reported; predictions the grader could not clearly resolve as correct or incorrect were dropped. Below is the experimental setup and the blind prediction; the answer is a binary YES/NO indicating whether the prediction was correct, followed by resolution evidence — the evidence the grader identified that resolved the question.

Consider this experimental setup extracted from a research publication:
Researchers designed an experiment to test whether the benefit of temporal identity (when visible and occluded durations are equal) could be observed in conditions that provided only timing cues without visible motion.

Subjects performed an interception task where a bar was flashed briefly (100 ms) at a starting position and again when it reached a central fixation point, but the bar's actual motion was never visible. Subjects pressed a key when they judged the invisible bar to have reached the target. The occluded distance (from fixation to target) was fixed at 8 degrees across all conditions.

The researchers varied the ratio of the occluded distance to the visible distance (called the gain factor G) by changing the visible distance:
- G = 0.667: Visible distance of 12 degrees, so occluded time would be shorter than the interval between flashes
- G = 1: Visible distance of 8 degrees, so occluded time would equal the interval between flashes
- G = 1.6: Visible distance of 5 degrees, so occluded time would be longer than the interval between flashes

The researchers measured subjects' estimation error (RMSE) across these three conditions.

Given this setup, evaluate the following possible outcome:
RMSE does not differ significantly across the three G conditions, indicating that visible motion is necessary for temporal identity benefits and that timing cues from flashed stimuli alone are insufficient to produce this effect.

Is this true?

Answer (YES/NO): NO